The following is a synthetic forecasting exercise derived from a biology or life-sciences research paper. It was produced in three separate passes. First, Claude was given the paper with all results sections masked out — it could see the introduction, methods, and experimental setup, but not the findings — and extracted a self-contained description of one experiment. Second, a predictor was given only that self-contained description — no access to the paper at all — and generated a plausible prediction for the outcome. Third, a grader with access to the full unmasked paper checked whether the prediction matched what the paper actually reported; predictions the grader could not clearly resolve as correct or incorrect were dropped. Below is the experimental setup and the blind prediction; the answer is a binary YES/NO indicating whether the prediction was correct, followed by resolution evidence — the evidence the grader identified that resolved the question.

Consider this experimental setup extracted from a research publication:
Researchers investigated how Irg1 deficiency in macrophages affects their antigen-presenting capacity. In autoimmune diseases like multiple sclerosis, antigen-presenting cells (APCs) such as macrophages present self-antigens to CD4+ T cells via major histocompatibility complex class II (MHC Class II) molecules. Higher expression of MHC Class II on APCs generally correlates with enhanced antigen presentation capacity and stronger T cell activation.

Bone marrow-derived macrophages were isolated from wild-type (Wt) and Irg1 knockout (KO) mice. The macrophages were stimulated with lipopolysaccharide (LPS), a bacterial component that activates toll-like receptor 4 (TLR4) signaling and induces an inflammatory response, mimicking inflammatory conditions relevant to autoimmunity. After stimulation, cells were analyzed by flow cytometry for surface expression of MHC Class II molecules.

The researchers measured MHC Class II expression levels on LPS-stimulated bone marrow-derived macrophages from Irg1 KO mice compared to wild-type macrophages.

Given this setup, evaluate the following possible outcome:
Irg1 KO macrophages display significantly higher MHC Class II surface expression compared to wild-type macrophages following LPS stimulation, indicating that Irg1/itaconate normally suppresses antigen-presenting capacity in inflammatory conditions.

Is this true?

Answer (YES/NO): YES